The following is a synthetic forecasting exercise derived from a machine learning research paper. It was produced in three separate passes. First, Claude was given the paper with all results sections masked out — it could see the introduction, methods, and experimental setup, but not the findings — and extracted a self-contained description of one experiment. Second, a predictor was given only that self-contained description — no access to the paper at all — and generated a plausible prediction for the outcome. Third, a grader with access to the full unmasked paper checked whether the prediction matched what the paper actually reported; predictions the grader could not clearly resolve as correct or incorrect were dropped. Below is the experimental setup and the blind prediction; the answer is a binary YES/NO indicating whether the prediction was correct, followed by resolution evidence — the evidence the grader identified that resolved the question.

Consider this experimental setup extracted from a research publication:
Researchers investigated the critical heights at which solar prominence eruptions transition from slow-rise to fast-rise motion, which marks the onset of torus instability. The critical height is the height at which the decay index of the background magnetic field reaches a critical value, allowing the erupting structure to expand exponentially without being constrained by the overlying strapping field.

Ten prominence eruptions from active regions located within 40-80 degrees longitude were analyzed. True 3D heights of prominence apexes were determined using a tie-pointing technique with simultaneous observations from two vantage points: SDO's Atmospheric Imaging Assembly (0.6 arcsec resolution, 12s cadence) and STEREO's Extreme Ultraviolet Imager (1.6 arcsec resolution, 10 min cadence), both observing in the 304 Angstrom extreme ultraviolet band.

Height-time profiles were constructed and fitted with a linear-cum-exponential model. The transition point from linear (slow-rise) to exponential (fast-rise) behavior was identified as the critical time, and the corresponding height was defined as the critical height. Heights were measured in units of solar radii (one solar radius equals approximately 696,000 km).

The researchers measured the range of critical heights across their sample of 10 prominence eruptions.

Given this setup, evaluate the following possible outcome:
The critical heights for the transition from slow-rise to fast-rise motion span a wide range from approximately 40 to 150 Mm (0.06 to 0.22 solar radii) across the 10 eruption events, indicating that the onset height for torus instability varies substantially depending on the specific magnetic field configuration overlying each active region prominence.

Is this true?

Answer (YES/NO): NO